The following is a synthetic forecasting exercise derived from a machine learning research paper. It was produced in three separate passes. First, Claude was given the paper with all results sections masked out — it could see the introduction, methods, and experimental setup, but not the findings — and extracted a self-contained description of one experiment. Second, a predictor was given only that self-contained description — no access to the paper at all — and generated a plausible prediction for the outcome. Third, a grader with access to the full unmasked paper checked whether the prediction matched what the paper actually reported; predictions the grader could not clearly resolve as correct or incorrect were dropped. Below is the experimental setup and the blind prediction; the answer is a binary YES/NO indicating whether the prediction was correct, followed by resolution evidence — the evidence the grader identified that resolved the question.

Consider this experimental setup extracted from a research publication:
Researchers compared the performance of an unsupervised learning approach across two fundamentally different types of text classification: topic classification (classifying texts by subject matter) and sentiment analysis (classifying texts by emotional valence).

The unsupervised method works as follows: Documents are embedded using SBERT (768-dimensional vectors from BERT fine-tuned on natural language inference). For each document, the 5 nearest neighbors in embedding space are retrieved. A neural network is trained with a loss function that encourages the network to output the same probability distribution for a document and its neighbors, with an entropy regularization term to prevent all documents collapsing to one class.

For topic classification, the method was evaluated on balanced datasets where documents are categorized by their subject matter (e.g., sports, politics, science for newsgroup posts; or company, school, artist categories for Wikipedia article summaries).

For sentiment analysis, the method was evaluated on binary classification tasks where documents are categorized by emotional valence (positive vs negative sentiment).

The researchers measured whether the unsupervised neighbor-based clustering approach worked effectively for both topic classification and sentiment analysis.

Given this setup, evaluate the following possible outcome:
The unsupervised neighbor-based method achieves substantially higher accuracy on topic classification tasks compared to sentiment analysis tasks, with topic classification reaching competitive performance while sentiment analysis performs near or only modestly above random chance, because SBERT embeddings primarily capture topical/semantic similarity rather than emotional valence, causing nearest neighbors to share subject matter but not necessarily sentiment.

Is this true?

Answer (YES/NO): YES